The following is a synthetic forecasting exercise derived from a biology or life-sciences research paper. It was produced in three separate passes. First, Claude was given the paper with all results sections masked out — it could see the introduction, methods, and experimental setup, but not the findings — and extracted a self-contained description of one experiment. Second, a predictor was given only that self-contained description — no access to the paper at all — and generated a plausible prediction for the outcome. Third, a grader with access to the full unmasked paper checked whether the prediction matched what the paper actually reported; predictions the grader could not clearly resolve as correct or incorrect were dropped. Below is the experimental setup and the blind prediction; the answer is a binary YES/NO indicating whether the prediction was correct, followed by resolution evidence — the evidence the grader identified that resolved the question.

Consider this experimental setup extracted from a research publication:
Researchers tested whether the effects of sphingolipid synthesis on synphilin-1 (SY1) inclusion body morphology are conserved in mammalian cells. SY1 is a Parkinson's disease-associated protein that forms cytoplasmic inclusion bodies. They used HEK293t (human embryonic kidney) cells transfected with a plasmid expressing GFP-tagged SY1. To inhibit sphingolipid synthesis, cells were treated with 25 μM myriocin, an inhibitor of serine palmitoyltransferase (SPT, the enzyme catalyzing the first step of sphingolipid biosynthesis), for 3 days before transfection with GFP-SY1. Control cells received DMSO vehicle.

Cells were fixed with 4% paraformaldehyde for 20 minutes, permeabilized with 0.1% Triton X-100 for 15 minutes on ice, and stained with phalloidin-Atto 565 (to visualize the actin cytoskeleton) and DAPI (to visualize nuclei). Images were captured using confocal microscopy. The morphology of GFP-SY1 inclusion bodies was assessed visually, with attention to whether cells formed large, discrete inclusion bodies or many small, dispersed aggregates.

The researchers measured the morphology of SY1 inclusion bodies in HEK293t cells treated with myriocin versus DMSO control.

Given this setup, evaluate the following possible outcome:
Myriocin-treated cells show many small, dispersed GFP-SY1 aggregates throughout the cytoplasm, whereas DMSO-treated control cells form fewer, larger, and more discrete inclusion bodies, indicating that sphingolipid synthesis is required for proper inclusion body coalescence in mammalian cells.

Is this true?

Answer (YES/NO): YES